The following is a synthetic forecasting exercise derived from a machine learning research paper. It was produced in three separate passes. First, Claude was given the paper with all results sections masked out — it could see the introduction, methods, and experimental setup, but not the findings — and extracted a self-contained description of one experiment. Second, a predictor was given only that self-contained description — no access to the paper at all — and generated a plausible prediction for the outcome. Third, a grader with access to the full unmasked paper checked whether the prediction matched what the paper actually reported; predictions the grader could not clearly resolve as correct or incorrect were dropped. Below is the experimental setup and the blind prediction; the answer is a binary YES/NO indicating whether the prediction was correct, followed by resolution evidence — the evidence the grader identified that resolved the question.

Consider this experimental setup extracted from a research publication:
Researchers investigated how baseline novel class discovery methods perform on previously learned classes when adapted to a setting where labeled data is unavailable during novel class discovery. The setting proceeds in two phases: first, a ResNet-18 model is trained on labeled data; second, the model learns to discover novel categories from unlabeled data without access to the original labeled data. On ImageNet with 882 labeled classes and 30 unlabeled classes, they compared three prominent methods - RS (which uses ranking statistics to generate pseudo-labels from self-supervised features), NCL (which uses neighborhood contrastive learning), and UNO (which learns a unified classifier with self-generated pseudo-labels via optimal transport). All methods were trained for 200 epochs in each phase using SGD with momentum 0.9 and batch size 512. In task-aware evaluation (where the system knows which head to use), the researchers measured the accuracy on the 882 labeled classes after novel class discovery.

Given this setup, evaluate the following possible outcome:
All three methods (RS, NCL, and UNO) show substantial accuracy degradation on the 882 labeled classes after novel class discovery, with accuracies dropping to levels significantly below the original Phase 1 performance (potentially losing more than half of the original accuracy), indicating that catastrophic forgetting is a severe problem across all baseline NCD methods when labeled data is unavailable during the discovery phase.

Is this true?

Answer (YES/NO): YES